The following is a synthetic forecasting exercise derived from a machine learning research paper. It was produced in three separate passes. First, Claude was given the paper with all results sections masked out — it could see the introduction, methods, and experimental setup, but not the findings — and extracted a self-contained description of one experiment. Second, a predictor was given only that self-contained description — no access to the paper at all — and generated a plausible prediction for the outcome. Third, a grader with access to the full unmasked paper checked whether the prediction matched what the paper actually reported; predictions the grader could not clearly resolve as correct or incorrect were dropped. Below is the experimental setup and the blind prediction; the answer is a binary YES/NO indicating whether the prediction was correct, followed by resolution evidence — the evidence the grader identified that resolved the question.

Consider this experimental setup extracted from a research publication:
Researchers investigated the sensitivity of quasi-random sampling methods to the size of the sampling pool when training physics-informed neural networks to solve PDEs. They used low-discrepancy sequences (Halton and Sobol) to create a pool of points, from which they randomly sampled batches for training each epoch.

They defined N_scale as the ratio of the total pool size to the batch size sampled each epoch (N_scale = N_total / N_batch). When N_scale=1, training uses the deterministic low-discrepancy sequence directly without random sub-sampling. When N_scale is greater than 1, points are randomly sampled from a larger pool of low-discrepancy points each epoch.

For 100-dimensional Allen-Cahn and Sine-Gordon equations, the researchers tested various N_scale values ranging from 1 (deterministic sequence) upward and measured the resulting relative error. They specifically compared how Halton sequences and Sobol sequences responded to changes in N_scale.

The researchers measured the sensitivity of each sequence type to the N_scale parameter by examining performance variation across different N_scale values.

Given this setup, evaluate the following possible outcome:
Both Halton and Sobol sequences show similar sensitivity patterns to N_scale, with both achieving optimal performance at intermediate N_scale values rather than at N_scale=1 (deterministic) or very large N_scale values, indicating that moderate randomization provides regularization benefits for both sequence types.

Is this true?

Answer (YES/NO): NO